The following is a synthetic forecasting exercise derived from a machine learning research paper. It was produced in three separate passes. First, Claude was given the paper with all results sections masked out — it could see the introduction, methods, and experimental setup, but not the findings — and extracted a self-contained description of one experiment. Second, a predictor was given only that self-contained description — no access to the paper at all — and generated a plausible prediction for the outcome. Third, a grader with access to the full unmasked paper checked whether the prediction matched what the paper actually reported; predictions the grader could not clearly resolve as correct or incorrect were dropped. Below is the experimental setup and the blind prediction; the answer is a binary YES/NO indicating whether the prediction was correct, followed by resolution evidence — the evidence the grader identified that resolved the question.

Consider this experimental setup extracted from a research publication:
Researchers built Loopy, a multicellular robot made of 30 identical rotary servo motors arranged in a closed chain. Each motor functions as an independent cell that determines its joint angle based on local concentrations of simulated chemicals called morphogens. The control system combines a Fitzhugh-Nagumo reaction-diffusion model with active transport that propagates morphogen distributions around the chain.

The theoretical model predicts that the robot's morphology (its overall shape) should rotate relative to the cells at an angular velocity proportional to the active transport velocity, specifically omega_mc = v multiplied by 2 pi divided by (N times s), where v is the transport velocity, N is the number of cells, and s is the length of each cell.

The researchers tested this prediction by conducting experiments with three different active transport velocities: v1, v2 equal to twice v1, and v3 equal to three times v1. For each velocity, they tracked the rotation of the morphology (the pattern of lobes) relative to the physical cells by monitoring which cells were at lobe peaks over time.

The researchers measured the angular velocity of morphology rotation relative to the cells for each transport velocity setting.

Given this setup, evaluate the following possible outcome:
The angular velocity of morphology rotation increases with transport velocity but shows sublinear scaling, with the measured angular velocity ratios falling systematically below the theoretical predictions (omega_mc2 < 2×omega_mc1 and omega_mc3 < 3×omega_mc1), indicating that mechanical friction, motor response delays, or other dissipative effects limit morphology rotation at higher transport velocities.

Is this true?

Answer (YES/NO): NO